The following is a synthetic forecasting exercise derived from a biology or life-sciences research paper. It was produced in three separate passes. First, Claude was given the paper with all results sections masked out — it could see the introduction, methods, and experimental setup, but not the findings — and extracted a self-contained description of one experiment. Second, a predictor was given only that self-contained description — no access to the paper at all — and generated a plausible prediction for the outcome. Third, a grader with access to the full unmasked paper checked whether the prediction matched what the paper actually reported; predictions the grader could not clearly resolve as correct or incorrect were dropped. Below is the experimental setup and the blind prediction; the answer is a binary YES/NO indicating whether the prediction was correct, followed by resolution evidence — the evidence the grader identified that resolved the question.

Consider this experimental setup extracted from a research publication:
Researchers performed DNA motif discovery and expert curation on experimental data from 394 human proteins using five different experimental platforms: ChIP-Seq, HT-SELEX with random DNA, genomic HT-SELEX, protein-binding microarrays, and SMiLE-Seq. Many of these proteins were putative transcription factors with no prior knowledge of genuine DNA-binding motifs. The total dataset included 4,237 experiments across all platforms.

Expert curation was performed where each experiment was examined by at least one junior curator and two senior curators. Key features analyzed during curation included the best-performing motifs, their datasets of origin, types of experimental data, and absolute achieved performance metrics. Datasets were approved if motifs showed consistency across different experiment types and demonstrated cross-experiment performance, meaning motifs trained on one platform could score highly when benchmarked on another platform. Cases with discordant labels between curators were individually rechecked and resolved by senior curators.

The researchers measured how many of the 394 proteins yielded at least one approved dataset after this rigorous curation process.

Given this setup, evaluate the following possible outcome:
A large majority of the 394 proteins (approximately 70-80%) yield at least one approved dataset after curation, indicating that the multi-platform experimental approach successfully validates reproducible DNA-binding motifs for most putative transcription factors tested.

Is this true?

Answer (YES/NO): NO